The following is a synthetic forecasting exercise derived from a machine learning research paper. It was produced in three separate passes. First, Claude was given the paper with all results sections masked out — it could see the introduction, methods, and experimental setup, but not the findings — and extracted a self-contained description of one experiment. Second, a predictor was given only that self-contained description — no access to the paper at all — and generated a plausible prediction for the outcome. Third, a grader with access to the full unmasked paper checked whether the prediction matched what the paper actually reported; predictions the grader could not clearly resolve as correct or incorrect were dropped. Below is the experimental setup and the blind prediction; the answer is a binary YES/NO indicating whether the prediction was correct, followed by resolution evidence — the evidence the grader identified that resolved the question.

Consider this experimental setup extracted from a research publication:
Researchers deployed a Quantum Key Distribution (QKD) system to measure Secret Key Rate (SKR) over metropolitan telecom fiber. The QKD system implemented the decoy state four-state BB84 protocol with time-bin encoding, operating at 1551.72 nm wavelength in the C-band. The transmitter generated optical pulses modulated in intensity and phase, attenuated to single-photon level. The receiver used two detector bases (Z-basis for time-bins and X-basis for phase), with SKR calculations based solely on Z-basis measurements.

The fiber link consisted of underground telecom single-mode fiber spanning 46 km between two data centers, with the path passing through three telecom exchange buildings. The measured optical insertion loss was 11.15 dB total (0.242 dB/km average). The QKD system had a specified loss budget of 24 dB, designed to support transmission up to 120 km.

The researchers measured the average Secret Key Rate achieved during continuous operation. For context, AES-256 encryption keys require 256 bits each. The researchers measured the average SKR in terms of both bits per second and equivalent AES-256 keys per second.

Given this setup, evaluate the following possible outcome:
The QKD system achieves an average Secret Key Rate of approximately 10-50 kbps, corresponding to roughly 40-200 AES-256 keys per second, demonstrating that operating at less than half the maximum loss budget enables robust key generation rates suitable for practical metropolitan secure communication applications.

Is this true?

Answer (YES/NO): NO